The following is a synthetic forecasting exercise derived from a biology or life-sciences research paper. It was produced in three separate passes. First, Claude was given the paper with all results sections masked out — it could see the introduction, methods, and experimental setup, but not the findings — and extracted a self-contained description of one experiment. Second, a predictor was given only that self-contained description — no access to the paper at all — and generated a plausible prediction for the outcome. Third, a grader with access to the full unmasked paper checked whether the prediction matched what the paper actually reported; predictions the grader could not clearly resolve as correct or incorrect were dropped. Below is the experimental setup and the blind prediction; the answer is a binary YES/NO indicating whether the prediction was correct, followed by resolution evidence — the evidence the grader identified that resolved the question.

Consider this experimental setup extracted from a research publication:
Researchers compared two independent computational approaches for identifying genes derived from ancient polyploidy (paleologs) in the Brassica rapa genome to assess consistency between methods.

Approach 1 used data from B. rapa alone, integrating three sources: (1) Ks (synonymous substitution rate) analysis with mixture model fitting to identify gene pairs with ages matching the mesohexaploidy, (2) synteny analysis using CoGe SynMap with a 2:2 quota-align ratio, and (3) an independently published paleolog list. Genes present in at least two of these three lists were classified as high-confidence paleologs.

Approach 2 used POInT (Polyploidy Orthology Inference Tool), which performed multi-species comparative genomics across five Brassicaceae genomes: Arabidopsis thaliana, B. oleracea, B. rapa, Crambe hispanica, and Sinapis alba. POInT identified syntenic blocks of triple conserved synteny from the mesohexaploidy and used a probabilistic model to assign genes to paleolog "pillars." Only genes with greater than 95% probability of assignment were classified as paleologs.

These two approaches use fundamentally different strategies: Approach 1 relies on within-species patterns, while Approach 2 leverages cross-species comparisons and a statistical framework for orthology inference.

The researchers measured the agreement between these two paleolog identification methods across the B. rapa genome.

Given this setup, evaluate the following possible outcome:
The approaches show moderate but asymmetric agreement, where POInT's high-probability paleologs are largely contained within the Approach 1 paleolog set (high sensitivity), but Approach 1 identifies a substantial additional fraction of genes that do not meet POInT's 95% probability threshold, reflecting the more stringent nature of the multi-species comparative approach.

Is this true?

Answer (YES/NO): YES